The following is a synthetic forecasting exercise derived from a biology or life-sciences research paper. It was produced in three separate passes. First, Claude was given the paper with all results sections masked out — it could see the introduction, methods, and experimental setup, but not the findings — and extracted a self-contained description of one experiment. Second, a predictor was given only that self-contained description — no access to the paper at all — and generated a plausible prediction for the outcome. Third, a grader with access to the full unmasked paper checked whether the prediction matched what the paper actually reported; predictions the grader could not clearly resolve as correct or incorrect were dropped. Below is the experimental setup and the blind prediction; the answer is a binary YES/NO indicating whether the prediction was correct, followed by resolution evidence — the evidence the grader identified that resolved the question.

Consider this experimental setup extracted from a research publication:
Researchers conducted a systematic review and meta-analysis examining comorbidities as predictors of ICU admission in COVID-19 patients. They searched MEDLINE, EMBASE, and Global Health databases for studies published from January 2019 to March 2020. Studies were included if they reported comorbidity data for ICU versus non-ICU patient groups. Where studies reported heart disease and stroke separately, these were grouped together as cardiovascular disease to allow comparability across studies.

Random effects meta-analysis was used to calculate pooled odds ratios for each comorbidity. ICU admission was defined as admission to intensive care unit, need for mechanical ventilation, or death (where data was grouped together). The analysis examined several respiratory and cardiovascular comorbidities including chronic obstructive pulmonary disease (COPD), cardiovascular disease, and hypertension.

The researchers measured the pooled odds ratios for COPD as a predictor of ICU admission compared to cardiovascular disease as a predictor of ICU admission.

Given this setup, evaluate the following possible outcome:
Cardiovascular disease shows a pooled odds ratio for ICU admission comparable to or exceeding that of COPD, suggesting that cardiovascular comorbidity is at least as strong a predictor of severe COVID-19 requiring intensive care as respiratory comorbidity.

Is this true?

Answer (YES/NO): NO